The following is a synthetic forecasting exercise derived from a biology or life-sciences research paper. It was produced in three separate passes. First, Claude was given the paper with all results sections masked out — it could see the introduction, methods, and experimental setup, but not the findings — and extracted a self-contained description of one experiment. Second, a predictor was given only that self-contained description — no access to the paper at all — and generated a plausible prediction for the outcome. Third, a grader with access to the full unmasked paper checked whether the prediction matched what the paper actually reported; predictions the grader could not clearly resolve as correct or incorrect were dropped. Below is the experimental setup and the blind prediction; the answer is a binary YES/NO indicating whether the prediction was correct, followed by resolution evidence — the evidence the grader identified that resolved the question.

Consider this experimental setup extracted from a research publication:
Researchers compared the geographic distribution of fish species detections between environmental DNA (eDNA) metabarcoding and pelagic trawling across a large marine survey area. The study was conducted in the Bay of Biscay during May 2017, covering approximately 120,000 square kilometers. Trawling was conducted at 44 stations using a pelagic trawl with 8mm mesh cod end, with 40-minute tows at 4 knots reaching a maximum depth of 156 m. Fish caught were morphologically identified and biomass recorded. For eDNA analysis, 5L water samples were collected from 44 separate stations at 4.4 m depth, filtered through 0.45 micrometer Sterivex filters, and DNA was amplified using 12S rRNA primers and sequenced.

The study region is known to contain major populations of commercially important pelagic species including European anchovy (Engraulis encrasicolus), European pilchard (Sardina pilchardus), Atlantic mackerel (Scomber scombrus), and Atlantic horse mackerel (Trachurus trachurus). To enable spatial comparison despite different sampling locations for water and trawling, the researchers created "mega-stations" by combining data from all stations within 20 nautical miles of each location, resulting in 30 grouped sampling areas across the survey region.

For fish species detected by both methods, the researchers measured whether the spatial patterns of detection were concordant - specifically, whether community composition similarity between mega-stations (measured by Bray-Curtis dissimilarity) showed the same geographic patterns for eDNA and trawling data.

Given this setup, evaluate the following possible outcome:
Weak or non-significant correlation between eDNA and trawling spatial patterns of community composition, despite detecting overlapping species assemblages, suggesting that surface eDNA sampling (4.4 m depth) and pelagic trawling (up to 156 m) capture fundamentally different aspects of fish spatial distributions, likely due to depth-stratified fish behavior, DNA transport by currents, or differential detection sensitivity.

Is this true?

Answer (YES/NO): YES